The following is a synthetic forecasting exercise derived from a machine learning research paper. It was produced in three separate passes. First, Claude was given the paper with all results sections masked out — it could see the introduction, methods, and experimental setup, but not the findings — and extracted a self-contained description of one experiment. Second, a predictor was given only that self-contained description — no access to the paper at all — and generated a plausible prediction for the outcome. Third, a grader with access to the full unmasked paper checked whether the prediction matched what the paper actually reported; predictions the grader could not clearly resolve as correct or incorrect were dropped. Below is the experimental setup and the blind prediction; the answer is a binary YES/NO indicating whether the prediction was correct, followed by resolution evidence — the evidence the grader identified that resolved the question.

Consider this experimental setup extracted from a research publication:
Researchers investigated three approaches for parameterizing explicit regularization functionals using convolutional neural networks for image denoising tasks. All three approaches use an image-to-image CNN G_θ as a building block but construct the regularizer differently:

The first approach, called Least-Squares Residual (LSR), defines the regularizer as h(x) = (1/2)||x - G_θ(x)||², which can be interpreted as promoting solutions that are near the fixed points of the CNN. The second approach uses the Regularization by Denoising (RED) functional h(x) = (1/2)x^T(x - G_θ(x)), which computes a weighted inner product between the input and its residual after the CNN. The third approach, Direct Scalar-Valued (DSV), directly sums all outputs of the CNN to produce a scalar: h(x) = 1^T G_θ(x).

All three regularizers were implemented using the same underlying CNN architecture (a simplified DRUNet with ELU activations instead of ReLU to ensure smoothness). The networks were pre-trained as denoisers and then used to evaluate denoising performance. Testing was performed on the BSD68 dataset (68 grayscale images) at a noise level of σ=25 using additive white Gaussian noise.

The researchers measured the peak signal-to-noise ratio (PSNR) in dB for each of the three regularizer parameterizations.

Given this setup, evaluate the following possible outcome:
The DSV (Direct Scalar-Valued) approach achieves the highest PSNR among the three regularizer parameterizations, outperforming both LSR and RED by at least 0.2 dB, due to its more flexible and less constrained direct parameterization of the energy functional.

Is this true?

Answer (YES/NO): NO